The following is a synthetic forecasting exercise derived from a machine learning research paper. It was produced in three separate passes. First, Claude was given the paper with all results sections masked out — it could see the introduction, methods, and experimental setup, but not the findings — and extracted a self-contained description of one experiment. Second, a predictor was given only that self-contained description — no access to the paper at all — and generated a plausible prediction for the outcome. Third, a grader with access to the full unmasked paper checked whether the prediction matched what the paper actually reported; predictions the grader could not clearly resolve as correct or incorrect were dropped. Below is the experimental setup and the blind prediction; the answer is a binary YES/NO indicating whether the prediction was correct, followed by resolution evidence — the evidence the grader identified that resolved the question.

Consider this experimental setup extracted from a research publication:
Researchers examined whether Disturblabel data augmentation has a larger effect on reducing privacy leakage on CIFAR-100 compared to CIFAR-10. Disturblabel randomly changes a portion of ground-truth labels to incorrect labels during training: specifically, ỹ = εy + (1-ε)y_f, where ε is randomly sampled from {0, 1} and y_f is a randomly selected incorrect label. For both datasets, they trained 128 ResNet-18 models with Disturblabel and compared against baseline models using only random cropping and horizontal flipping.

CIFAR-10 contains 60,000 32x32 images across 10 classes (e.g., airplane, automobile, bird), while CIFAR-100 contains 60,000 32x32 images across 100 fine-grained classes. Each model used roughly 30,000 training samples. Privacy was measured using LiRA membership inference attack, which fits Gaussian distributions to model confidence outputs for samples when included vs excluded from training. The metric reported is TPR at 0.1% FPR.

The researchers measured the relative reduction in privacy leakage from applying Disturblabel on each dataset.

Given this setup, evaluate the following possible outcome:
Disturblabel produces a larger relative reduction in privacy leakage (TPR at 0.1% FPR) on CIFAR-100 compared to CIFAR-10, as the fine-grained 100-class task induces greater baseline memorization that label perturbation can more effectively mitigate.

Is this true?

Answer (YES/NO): YES